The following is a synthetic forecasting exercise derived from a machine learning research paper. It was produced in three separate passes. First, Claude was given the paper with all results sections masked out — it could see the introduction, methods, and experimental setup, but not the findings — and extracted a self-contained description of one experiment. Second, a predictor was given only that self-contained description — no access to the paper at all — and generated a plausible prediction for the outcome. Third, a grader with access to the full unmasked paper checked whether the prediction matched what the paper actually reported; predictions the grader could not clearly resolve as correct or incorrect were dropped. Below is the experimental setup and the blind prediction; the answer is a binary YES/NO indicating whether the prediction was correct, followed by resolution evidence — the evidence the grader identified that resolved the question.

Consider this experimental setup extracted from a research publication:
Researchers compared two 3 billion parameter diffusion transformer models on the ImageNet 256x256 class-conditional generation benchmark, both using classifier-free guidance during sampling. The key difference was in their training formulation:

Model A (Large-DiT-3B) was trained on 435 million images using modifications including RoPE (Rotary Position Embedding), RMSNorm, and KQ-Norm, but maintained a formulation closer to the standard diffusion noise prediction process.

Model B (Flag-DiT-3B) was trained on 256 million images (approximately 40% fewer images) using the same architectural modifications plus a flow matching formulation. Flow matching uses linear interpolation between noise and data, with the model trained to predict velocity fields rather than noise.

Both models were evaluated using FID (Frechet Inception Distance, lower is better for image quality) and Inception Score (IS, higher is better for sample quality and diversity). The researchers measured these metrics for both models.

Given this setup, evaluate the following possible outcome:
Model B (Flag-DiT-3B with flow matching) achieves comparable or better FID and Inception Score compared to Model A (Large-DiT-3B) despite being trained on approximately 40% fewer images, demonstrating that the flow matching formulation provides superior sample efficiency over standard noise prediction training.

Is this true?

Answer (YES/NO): NO